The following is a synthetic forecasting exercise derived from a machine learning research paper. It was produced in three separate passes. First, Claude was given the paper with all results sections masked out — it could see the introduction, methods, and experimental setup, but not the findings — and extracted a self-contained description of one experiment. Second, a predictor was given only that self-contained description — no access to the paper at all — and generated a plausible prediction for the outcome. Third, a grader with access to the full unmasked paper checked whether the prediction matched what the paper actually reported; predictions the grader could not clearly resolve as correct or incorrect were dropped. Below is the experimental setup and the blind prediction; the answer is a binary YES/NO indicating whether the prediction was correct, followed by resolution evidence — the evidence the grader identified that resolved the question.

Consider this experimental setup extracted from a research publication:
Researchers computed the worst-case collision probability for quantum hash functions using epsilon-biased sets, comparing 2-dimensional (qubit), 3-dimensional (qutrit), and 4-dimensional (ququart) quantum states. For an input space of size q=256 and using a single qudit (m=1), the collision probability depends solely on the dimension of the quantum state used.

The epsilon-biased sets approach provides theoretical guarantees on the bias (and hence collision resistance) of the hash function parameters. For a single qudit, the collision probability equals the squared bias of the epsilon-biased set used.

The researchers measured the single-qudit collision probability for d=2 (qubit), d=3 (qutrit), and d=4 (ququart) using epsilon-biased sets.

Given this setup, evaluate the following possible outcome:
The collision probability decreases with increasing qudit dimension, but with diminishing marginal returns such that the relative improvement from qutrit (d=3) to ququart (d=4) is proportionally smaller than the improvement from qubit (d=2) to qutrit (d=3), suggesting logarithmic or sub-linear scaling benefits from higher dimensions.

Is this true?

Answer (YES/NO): NO